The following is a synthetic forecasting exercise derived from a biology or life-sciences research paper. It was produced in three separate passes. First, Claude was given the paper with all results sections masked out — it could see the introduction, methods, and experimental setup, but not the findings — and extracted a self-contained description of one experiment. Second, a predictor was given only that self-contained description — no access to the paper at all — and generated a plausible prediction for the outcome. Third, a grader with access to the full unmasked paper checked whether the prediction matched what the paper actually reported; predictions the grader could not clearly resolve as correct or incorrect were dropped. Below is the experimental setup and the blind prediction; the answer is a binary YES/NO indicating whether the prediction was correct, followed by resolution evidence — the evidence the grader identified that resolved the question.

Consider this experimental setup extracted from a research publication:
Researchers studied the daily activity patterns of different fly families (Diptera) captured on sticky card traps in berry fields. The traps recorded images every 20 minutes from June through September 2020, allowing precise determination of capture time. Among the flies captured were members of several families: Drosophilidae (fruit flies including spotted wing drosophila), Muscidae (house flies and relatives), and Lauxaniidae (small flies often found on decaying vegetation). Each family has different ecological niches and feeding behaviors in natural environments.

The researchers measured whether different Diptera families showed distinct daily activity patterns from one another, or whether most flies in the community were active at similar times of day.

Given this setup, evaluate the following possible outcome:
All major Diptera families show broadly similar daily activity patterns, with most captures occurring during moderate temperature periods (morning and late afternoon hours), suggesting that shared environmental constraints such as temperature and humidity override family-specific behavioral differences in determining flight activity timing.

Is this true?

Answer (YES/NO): NO